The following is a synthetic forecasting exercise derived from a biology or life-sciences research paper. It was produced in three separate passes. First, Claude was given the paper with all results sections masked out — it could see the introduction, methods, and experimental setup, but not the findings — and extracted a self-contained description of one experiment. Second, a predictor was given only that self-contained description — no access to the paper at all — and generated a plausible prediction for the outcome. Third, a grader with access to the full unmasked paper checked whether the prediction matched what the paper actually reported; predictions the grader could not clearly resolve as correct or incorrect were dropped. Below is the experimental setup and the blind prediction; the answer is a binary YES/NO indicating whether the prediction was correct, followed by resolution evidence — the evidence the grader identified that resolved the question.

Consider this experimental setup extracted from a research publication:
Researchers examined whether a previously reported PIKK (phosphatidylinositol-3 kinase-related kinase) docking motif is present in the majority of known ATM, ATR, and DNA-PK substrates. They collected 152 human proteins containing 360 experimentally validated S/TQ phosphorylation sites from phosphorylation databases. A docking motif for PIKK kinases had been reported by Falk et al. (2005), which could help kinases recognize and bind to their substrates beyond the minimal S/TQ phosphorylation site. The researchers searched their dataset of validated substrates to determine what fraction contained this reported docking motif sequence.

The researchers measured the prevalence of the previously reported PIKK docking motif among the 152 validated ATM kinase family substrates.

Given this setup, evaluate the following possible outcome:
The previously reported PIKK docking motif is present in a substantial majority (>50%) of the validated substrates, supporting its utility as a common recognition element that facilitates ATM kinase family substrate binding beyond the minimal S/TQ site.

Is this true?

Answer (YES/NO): NO